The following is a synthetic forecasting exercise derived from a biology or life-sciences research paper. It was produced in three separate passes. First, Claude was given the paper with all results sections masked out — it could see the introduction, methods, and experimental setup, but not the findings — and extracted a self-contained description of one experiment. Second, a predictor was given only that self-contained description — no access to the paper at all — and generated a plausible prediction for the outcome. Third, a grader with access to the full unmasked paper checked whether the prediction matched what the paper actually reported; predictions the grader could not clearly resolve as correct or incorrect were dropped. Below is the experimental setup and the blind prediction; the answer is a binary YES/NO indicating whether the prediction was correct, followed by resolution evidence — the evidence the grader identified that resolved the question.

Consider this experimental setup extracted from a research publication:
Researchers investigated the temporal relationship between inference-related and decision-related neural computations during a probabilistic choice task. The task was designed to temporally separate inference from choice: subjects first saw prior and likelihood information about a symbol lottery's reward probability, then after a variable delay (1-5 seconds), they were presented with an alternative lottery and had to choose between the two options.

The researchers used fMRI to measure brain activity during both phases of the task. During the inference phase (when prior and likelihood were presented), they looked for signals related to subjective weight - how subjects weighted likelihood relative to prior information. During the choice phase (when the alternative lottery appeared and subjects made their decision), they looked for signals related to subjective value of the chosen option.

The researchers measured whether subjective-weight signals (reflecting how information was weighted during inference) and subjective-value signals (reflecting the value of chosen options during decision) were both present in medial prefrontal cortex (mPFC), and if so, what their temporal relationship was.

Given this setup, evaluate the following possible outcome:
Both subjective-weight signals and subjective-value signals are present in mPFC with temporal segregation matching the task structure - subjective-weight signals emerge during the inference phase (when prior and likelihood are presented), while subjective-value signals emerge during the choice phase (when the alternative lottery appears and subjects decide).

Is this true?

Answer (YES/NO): YES